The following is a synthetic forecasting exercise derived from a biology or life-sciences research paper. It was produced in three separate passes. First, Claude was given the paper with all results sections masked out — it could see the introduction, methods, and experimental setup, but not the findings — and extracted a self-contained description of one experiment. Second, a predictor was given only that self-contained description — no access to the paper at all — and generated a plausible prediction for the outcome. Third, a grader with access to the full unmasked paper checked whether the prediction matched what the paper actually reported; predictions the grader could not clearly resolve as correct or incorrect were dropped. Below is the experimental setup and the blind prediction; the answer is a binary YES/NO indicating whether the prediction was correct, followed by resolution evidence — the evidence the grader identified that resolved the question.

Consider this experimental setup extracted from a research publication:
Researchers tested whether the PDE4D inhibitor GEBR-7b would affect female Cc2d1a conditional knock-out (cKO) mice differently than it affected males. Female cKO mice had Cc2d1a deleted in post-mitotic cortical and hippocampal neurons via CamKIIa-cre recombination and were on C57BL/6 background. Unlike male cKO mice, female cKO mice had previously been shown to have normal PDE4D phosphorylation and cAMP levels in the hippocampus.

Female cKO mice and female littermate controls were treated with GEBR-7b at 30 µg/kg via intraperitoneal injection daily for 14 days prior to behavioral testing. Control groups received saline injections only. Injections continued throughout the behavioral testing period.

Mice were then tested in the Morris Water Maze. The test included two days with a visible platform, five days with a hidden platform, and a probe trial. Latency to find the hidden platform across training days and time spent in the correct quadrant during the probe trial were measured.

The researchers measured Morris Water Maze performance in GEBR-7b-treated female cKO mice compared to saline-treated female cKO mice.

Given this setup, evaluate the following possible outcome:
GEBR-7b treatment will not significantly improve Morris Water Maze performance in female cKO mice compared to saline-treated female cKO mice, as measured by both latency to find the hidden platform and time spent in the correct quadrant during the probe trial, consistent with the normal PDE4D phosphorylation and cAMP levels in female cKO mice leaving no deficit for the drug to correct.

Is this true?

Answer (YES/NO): YES